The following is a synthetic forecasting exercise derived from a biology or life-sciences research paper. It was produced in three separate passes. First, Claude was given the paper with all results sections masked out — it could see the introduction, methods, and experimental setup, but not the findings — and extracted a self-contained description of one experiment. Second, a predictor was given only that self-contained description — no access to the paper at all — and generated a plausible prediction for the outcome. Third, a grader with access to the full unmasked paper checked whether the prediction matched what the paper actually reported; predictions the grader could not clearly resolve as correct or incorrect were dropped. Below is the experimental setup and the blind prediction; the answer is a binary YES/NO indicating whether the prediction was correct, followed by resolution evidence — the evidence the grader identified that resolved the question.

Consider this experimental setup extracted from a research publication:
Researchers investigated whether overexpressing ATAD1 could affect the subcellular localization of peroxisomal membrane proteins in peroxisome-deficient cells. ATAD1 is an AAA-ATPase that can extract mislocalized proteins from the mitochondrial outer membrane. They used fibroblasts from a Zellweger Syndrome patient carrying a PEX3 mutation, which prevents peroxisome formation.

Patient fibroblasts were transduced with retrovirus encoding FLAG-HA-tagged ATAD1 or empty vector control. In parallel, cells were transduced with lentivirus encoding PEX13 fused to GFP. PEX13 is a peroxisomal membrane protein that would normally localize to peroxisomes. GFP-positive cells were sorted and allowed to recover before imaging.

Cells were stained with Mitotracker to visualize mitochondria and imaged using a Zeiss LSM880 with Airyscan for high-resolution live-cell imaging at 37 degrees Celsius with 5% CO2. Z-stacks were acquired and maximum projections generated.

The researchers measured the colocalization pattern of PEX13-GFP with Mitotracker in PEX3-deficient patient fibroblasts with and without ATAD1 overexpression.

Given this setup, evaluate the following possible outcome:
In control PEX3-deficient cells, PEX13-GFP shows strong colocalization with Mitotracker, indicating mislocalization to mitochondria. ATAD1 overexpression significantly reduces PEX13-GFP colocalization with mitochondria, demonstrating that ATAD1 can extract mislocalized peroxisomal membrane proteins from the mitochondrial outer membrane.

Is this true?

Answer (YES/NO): YES